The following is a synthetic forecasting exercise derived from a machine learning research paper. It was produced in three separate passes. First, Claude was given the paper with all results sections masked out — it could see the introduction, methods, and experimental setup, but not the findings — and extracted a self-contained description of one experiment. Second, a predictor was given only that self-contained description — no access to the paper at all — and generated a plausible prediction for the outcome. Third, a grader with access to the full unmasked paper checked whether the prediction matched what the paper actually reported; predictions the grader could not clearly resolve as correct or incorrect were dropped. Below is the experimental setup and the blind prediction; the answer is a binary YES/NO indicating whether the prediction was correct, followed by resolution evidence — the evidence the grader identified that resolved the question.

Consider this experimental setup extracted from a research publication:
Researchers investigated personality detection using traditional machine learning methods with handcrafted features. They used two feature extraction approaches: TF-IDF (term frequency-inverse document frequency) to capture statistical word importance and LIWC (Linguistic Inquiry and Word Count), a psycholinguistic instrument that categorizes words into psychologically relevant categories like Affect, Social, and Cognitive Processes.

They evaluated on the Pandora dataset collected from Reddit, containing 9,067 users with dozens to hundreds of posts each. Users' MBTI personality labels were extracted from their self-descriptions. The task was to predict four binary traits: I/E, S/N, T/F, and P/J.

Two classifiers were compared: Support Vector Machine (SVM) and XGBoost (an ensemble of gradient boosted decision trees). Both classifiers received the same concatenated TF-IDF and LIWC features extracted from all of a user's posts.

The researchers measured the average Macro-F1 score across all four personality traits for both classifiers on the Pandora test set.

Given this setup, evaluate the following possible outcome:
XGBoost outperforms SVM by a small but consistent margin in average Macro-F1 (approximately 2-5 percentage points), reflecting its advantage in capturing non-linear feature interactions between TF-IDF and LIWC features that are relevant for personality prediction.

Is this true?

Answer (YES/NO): NO